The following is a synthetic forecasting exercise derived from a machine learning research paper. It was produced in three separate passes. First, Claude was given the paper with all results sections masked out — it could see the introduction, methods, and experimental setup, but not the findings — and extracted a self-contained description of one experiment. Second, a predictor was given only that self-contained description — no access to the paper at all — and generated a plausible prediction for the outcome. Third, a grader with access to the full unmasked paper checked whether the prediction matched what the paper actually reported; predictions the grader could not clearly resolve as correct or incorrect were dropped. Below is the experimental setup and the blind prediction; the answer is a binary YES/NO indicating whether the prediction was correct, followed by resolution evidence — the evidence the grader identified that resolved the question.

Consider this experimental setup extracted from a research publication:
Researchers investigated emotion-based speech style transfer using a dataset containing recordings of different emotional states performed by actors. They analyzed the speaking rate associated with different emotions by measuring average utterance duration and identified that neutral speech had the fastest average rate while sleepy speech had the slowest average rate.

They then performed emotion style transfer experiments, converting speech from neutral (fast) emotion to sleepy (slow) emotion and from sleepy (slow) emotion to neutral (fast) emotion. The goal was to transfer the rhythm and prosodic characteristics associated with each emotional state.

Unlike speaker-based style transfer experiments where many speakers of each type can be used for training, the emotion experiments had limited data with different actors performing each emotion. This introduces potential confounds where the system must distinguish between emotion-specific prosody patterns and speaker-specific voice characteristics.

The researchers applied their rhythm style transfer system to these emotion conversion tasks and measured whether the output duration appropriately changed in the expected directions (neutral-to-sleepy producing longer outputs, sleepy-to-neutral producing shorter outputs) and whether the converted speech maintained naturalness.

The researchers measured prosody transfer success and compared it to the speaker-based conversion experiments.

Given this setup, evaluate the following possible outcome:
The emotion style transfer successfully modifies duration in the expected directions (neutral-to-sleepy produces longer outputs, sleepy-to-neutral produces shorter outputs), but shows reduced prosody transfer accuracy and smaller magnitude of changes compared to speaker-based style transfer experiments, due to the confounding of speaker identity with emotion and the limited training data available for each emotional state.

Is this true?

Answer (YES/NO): NO